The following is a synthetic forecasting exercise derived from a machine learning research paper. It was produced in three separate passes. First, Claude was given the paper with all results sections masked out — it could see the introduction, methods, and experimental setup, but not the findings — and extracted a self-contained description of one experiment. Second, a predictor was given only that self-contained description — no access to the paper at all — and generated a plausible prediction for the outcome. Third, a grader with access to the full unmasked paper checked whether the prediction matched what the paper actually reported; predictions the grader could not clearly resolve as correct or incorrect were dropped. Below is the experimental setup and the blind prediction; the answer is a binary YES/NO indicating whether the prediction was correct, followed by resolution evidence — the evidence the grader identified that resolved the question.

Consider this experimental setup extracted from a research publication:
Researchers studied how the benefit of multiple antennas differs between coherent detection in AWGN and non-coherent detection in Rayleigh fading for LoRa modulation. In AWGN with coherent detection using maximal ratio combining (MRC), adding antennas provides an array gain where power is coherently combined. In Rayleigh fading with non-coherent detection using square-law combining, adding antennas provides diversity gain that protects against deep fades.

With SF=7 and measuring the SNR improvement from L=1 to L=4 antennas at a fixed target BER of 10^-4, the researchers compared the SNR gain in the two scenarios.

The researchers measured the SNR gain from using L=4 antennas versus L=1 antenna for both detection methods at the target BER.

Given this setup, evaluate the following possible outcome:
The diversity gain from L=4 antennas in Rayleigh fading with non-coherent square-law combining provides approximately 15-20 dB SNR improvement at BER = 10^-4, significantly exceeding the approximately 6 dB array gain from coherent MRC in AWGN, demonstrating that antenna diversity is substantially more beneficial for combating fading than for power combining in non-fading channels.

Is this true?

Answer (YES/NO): NO